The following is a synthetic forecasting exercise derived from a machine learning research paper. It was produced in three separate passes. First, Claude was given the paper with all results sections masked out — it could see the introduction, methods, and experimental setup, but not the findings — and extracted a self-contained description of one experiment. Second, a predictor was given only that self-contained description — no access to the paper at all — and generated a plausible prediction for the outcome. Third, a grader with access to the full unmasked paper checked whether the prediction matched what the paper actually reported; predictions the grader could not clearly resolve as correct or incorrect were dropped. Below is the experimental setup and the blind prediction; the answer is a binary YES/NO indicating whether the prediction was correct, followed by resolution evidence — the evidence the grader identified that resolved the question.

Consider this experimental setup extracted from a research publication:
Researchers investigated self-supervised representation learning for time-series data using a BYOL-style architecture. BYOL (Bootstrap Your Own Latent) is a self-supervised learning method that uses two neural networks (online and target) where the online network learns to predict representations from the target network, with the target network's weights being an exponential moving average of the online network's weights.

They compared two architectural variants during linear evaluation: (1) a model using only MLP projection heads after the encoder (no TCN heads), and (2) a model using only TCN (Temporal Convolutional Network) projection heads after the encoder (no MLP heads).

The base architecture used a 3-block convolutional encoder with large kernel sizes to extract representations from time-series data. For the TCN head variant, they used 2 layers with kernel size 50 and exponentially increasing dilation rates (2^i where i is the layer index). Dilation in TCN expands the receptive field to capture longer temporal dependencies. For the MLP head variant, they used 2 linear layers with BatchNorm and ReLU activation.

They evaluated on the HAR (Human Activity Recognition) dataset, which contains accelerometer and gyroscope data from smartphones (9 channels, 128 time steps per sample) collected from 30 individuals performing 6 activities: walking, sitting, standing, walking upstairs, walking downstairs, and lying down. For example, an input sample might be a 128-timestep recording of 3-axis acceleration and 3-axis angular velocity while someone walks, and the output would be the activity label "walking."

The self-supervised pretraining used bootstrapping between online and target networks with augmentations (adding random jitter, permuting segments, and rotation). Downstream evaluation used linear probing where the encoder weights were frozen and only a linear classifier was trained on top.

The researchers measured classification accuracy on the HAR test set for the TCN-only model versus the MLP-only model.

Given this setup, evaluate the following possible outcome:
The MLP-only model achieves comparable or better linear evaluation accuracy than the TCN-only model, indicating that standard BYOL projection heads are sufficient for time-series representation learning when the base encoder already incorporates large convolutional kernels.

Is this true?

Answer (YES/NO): NO